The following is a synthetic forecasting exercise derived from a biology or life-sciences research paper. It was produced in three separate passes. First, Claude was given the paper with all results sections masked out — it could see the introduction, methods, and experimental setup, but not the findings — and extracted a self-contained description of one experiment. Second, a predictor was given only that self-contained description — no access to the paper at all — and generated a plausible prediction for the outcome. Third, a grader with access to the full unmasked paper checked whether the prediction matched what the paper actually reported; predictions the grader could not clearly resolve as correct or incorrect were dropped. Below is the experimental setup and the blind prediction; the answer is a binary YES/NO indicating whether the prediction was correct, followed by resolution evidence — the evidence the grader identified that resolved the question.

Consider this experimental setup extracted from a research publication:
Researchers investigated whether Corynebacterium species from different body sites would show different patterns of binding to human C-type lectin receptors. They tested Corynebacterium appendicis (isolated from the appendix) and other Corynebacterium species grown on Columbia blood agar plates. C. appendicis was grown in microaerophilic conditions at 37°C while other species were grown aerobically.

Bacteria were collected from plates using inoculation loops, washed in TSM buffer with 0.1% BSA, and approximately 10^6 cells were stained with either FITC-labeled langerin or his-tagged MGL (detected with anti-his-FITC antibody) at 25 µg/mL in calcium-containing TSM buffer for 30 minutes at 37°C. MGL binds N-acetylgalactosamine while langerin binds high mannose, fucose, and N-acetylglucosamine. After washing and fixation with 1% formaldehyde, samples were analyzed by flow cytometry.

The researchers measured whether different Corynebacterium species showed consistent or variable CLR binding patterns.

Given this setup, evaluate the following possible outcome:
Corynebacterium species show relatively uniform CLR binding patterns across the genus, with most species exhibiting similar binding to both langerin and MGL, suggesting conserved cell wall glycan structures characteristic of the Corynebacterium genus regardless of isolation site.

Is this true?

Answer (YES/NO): NO